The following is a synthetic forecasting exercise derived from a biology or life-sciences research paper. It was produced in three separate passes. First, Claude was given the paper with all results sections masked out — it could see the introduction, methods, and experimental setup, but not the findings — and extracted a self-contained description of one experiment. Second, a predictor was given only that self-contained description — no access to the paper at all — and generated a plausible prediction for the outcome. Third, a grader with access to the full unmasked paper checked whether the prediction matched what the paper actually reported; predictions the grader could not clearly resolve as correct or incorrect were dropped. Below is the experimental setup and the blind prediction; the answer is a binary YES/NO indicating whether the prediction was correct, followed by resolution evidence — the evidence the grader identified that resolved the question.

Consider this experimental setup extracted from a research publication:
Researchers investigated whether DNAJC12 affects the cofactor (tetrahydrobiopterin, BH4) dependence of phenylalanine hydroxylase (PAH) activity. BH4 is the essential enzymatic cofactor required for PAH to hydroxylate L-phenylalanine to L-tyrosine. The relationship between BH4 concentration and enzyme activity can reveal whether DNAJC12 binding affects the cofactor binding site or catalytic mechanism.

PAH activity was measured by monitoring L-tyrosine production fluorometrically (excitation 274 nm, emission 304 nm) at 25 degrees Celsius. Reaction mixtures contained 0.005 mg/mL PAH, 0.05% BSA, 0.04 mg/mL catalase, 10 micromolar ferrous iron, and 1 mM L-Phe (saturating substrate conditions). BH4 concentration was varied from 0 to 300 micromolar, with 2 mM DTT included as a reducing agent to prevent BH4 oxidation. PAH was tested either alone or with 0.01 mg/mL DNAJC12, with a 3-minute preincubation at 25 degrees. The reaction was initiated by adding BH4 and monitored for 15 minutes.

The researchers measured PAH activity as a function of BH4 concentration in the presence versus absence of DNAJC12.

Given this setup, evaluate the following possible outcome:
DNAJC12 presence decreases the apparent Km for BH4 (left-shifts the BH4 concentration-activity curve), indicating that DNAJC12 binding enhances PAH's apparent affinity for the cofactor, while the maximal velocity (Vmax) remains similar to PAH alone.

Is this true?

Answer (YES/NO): NO